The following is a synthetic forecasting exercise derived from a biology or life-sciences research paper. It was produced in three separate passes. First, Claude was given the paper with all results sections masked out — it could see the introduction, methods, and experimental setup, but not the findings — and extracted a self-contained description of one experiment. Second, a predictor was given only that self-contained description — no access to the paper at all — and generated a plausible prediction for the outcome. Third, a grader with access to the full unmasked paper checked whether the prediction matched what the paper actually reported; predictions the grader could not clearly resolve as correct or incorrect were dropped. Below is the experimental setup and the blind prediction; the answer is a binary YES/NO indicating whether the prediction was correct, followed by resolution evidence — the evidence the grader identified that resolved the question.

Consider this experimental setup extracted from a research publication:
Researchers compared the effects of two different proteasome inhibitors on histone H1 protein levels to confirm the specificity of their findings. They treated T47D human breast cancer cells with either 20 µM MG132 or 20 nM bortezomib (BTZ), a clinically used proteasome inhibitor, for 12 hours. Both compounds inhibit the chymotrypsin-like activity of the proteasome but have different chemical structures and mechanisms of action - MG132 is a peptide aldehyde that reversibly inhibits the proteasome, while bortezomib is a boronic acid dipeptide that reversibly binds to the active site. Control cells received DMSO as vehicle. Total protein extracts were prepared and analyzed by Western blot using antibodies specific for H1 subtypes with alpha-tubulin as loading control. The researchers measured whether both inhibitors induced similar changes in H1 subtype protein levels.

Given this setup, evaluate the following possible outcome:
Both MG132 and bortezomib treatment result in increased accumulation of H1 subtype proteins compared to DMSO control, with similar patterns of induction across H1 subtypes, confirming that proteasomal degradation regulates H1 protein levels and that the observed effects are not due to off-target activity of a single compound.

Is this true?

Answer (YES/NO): YES